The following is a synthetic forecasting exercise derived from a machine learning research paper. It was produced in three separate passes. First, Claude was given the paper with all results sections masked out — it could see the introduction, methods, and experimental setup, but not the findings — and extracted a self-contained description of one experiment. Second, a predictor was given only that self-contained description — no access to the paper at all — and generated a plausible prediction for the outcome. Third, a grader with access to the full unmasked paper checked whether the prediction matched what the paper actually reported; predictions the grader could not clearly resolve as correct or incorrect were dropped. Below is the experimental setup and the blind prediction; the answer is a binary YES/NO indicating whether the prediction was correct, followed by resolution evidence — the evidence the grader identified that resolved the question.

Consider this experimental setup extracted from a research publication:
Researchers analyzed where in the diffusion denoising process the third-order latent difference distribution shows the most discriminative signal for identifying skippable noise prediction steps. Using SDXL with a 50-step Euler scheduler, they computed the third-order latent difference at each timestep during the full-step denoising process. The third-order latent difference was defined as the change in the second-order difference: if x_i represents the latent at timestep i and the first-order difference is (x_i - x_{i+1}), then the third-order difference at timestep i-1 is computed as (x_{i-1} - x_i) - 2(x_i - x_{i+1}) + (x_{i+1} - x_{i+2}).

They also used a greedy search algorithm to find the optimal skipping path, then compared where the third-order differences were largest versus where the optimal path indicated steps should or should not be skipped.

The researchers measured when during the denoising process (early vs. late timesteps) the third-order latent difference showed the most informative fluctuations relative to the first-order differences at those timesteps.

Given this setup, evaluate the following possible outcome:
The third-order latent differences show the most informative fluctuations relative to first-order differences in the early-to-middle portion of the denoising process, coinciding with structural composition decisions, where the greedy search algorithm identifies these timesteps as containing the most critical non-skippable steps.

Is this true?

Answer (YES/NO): YES